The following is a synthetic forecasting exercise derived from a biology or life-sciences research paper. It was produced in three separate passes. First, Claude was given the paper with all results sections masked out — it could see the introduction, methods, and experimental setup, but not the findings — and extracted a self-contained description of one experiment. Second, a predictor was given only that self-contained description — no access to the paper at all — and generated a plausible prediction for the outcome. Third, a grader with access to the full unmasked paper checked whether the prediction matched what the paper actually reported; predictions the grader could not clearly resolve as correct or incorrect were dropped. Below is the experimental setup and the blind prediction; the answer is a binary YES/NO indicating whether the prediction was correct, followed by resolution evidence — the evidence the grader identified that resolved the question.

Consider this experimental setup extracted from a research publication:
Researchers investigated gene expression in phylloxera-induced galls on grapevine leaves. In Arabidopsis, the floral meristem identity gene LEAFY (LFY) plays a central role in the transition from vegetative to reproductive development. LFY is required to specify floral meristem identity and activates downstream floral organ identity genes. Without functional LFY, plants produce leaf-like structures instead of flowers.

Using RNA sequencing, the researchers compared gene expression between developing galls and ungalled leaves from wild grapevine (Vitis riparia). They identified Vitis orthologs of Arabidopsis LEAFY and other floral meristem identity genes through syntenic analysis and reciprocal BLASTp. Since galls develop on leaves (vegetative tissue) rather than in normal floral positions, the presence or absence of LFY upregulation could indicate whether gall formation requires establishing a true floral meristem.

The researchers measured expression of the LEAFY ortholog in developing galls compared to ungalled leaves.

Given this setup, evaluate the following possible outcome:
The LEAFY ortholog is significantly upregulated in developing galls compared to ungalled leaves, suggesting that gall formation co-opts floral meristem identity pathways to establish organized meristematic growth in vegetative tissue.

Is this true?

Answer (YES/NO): YES